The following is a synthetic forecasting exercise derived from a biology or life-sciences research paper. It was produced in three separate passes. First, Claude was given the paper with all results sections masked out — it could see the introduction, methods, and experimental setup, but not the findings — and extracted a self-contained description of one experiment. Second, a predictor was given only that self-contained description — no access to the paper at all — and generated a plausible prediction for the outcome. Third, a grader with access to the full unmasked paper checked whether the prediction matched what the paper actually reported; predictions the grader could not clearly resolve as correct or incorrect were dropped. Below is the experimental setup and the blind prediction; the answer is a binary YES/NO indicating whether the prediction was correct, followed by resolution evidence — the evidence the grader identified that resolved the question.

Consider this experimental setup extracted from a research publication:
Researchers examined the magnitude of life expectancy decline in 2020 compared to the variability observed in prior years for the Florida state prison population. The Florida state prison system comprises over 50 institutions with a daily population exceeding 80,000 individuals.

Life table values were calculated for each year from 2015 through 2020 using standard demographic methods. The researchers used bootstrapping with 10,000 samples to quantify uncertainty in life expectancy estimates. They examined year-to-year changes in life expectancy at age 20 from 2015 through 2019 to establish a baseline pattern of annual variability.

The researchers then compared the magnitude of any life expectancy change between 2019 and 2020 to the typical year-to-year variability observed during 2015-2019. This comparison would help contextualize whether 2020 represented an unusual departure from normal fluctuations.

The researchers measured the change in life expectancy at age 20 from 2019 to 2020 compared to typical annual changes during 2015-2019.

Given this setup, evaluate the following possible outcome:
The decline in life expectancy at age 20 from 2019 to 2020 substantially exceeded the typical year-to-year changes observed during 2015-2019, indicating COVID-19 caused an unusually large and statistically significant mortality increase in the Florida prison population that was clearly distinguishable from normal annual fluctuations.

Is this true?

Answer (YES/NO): YES